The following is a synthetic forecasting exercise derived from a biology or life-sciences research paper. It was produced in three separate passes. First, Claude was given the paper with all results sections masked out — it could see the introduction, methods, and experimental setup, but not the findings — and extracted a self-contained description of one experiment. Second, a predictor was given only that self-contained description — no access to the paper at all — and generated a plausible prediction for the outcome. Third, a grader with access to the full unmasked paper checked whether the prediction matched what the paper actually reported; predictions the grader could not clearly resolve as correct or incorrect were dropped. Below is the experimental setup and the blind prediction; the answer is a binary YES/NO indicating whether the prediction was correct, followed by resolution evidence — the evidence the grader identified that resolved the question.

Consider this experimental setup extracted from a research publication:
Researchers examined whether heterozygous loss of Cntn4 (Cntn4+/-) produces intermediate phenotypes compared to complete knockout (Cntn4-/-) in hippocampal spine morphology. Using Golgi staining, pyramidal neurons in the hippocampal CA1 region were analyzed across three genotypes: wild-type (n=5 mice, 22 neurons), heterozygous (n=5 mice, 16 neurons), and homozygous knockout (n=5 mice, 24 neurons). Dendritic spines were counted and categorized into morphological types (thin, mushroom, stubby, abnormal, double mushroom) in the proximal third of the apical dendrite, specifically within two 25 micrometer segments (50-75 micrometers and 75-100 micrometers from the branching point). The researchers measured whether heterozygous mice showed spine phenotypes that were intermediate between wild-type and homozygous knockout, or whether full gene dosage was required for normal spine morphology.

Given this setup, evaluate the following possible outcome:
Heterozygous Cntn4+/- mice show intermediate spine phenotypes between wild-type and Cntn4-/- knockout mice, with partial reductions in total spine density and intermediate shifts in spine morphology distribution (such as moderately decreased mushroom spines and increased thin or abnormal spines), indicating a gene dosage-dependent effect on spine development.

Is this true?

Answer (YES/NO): NO